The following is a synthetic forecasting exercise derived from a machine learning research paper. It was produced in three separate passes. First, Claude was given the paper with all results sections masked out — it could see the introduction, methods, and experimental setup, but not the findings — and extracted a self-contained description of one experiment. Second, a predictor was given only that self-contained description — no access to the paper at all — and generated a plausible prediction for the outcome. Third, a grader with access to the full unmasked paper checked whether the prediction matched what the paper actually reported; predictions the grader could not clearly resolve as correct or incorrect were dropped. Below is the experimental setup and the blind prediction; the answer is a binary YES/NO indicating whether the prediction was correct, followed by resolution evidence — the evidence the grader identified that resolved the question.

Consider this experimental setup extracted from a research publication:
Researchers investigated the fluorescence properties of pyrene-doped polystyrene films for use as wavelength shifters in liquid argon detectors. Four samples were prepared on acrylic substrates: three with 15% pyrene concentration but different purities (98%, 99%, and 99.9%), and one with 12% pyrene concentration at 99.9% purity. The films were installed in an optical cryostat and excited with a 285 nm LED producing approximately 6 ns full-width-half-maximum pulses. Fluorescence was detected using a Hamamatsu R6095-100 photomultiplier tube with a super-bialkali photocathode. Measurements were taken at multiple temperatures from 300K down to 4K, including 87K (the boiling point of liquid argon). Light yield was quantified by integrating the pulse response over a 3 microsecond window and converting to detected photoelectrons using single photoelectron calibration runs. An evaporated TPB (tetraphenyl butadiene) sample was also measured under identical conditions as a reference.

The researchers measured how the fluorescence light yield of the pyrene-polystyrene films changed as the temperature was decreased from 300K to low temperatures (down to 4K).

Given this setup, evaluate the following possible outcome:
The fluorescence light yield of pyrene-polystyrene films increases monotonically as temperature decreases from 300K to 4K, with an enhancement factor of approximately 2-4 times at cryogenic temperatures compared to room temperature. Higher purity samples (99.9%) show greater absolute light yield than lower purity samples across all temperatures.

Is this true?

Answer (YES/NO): NO